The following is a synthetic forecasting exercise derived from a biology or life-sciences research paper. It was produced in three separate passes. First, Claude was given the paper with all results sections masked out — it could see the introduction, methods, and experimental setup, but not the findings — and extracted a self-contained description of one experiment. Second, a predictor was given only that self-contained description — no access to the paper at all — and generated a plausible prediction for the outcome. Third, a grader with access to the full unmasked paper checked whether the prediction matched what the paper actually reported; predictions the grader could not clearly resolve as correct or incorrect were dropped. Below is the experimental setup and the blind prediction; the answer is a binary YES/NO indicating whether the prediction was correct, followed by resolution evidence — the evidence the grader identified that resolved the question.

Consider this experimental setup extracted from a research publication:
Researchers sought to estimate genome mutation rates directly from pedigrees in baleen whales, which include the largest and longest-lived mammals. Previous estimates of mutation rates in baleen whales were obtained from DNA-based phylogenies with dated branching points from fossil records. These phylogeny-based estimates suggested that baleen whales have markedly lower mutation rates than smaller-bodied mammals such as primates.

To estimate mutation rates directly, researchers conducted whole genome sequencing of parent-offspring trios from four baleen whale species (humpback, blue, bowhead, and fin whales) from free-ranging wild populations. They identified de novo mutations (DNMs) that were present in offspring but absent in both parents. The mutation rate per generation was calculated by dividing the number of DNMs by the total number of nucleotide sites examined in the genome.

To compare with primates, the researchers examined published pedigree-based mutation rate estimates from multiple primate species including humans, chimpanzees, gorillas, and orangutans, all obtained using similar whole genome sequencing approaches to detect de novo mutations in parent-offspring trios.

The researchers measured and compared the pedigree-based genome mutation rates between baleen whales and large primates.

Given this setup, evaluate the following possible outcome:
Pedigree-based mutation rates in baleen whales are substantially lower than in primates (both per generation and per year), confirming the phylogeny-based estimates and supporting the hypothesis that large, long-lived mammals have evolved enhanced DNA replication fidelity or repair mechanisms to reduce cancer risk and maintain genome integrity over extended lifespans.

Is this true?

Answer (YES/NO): NO